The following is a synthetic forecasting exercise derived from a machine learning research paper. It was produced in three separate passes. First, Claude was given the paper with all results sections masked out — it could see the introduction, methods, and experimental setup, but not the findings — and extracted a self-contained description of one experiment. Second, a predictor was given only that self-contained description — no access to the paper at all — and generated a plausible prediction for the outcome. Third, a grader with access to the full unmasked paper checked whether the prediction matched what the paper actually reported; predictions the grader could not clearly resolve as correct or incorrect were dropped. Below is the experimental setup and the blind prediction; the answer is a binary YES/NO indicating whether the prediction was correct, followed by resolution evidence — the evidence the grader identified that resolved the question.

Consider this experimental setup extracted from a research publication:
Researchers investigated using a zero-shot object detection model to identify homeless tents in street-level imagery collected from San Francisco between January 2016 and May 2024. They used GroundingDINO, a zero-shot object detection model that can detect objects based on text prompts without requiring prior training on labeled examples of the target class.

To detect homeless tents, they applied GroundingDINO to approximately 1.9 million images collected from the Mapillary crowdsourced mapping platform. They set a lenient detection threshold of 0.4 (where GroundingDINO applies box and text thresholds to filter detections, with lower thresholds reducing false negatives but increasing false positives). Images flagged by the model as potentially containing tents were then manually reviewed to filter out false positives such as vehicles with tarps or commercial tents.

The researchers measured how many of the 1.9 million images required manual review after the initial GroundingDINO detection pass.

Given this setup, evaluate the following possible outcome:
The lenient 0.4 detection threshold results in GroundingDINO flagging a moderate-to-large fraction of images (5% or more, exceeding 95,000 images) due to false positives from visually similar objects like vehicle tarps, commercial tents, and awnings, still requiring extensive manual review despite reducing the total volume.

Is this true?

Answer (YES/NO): NO